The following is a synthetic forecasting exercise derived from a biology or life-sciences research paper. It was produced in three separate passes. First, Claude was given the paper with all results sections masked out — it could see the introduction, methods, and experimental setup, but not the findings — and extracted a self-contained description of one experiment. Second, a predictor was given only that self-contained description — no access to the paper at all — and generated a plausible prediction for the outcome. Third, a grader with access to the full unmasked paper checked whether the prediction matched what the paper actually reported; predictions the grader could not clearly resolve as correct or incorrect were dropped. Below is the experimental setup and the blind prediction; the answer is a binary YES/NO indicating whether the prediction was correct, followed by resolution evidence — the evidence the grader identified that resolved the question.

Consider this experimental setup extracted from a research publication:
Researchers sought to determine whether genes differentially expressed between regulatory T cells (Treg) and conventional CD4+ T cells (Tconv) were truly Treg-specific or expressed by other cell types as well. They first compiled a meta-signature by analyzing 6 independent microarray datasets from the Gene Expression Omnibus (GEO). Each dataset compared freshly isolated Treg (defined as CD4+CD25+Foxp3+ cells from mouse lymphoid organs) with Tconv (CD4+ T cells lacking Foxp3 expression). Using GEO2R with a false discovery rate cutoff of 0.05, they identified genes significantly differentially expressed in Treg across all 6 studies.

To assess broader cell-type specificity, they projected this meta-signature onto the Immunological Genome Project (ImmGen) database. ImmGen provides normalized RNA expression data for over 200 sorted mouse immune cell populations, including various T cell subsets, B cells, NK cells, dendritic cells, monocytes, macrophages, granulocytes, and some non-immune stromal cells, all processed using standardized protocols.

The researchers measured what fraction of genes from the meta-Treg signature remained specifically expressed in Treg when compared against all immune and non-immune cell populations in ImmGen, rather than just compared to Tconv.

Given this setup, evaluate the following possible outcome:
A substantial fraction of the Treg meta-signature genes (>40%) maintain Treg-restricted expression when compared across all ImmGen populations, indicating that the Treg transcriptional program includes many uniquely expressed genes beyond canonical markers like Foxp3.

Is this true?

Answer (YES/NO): NO